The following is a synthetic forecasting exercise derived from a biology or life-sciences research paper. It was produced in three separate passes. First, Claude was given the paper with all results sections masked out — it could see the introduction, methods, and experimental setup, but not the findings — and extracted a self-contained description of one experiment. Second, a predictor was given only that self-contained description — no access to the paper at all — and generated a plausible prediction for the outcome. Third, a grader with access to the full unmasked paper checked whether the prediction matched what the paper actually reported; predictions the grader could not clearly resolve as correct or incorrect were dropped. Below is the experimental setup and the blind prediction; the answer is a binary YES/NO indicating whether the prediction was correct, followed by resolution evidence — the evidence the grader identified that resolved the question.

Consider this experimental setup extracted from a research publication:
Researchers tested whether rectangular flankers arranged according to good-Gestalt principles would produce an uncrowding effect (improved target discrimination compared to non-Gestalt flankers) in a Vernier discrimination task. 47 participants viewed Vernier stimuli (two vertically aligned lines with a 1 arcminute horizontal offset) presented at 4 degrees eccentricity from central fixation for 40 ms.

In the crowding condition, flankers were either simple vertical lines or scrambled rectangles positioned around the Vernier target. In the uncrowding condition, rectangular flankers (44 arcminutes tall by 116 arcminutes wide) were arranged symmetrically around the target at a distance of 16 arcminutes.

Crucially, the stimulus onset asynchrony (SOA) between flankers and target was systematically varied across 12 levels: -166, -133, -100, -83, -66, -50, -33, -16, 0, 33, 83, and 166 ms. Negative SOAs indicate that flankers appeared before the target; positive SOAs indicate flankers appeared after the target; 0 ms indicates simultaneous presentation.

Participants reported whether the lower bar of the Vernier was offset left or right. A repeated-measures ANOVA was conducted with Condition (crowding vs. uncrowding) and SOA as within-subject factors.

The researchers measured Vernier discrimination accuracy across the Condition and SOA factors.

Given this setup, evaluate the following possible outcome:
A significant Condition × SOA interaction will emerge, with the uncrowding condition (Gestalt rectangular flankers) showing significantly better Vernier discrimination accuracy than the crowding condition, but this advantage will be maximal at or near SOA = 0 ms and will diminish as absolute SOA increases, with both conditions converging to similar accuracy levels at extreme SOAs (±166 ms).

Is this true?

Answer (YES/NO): NO